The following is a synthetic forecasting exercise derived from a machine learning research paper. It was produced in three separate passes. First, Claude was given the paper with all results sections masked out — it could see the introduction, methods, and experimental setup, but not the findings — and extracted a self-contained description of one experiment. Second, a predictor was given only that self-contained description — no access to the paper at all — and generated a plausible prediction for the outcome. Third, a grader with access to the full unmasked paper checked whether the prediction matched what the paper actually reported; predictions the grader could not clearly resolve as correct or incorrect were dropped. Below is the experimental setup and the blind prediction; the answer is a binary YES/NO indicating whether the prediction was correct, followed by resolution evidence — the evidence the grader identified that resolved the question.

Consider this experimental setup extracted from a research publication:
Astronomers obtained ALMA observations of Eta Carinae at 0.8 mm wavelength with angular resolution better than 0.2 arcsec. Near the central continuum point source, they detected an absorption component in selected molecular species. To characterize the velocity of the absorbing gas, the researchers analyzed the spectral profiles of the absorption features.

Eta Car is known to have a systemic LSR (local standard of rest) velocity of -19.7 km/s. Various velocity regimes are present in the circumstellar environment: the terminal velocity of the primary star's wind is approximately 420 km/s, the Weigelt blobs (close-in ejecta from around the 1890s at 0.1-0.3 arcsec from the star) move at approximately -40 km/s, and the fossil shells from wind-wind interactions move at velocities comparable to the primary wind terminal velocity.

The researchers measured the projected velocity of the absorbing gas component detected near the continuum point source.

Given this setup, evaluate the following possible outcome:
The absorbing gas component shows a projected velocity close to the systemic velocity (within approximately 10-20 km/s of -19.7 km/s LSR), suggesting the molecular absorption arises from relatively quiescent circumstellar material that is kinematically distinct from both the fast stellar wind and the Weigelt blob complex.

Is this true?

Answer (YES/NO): NO